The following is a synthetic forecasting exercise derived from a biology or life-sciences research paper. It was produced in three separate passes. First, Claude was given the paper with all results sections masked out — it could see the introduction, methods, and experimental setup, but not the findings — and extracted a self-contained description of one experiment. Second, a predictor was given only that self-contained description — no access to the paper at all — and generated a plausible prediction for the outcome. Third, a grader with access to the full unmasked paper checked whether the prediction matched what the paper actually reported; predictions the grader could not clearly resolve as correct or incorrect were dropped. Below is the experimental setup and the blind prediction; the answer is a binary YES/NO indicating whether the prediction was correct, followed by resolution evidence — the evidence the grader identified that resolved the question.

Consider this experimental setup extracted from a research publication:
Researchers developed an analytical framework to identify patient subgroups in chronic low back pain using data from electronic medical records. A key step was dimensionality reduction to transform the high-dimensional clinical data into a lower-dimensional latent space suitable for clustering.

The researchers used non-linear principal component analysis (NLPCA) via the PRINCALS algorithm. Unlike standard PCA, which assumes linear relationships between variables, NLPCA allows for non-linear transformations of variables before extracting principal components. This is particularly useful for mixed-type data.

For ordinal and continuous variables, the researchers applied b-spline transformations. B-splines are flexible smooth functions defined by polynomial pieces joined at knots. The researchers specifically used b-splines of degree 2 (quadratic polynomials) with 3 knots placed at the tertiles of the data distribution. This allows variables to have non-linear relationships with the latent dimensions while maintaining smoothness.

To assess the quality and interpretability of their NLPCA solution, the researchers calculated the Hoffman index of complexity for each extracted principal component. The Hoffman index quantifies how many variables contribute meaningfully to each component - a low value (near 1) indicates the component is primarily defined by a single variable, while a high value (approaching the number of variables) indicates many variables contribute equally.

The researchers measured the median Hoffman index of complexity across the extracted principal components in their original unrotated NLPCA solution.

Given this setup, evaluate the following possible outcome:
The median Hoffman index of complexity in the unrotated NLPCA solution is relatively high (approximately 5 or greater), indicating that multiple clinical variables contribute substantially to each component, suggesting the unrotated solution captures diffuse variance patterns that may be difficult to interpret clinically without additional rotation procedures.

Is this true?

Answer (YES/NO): YES